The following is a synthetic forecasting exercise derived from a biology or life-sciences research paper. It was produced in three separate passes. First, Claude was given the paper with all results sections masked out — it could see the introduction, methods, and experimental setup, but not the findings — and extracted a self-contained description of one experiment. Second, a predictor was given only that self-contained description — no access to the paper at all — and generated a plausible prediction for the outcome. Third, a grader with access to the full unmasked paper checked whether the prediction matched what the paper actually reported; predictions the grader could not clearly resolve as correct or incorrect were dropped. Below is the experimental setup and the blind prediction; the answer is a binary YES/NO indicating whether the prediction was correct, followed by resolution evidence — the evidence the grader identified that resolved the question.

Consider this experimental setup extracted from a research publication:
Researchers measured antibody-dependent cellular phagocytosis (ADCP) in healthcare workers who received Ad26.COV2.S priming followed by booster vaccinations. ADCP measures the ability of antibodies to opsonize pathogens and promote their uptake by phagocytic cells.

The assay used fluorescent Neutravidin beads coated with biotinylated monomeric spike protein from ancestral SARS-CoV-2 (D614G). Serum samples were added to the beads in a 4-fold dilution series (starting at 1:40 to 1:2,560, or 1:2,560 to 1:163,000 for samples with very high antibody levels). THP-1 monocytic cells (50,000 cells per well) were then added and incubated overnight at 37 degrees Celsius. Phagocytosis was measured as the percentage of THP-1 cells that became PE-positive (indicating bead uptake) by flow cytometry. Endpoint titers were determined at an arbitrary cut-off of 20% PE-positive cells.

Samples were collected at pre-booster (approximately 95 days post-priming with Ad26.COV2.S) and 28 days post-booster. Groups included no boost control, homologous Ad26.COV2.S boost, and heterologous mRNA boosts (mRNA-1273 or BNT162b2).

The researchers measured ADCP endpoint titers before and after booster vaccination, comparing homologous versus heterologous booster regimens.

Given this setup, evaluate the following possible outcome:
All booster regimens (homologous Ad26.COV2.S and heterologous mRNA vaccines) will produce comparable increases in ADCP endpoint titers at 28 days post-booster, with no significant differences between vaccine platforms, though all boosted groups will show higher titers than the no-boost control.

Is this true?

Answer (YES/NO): NO